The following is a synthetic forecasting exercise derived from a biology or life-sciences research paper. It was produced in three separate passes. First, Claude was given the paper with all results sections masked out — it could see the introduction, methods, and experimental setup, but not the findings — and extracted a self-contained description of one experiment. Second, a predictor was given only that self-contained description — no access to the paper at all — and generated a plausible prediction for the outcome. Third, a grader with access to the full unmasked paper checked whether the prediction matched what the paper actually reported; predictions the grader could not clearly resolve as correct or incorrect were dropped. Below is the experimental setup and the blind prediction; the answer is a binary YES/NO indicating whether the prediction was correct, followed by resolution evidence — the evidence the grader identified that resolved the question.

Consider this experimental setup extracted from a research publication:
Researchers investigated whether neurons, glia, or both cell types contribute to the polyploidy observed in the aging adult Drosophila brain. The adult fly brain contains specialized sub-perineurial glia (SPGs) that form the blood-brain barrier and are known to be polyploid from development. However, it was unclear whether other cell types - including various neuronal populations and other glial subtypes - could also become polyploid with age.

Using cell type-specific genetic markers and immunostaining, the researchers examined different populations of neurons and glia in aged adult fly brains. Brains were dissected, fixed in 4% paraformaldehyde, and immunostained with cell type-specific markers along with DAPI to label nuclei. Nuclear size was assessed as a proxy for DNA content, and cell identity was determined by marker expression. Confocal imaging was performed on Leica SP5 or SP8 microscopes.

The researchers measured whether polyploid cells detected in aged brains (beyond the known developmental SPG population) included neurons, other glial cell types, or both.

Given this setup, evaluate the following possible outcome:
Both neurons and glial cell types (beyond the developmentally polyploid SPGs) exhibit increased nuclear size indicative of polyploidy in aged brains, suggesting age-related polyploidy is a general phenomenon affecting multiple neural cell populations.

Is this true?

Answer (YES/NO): YES